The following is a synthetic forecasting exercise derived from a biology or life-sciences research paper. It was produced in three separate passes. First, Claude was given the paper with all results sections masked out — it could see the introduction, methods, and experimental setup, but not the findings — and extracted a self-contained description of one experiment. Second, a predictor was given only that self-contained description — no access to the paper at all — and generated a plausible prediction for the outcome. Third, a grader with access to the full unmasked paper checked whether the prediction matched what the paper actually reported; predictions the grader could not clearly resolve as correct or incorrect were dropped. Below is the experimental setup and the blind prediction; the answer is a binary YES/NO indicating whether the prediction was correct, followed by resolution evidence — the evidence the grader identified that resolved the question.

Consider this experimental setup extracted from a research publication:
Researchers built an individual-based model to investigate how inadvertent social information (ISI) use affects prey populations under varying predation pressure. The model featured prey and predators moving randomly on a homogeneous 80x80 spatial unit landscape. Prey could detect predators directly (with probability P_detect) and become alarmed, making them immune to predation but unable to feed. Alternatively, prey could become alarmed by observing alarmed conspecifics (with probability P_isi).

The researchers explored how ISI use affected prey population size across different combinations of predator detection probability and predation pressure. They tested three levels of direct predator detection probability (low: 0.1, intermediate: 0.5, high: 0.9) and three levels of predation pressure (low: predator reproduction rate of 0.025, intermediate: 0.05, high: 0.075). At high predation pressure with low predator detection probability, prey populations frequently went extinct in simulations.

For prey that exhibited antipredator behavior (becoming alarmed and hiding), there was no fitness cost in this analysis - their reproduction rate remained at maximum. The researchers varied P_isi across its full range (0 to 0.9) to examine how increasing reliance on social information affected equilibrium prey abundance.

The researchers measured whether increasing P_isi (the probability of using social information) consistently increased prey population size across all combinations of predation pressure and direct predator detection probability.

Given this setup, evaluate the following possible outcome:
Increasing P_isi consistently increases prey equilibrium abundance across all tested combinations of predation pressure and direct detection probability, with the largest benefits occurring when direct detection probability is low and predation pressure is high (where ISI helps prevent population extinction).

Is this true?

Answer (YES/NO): NO